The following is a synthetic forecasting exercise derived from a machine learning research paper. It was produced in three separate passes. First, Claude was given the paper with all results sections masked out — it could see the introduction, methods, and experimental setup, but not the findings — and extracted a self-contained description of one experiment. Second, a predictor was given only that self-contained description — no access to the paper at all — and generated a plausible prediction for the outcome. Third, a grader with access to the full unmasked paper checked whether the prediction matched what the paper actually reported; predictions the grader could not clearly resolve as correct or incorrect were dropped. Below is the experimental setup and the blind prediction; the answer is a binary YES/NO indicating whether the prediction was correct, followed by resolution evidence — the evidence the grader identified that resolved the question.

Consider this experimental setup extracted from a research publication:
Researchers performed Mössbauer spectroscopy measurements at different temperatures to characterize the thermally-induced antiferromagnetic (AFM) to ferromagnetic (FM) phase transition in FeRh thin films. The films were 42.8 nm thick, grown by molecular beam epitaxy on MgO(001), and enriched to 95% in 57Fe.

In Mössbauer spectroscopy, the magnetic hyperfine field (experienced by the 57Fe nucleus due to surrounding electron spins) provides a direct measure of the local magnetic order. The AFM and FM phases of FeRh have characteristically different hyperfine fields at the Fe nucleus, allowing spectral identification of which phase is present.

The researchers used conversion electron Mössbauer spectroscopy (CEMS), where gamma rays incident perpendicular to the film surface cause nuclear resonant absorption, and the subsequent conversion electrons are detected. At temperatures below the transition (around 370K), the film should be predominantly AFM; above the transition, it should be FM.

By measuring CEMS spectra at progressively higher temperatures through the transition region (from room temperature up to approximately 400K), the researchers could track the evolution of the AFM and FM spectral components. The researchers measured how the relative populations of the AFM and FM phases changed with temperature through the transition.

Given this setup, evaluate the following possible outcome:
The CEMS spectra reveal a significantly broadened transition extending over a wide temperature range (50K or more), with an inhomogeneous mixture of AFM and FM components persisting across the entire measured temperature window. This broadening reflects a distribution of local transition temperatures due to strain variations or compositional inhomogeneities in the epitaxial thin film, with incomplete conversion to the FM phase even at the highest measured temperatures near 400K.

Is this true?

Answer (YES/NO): NO